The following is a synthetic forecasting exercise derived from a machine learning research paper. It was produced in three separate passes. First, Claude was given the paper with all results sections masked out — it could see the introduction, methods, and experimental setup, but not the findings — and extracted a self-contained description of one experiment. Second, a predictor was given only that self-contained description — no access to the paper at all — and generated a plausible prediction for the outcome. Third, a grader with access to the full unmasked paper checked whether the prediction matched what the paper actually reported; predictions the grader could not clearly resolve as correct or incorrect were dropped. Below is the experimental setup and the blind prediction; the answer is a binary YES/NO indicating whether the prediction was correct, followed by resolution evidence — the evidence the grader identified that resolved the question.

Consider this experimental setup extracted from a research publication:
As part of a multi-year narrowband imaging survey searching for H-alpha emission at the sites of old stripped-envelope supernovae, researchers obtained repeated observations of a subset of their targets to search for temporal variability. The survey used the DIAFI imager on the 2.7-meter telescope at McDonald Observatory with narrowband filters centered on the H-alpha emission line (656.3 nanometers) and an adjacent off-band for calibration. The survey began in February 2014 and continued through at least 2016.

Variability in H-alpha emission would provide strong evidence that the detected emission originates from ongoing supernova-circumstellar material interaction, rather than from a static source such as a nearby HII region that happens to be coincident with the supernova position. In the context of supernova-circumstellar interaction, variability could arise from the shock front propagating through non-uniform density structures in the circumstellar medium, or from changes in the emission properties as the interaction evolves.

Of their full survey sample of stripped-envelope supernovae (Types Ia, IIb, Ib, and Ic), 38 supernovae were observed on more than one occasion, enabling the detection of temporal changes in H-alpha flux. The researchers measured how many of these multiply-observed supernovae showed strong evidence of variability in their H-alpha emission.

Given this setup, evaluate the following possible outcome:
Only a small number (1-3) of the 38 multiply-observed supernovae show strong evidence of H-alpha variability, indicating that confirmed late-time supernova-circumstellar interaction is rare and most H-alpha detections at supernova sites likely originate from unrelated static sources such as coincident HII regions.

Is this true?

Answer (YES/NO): YES